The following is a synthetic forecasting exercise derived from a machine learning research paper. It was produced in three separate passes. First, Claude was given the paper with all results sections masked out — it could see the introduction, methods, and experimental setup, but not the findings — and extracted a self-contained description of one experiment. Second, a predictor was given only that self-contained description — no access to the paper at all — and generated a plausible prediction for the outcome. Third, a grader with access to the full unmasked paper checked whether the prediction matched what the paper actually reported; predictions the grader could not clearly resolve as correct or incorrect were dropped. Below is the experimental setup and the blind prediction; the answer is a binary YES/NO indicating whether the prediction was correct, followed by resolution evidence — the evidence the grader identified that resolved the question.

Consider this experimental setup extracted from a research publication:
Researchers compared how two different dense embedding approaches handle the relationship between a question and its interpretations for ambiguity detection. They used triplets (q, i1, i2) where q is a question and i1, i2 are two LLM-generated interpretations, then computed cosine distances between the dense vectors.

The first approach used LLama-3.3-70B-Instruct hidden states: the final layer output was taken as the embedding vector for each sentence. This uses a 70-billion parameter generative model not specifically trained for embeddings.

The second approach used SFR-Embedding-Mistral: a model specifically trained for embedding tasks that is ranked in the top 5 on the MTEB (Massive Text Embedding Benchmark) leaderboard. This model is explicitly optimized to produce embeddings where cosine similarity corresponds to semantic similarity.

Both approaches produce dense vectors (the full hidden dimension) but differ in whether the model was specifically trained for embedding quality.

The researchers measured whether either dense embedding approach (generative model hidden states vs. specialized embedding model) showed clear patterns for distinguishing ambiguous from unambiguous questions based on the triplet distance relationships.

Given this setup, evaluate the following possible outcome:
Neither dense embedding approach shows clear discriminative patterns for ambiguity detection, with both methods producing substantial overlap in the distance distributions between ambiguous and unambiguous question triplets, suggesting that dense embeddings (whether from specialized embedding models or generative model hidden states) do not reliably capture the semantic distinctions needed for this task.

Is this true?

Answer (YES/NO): YES